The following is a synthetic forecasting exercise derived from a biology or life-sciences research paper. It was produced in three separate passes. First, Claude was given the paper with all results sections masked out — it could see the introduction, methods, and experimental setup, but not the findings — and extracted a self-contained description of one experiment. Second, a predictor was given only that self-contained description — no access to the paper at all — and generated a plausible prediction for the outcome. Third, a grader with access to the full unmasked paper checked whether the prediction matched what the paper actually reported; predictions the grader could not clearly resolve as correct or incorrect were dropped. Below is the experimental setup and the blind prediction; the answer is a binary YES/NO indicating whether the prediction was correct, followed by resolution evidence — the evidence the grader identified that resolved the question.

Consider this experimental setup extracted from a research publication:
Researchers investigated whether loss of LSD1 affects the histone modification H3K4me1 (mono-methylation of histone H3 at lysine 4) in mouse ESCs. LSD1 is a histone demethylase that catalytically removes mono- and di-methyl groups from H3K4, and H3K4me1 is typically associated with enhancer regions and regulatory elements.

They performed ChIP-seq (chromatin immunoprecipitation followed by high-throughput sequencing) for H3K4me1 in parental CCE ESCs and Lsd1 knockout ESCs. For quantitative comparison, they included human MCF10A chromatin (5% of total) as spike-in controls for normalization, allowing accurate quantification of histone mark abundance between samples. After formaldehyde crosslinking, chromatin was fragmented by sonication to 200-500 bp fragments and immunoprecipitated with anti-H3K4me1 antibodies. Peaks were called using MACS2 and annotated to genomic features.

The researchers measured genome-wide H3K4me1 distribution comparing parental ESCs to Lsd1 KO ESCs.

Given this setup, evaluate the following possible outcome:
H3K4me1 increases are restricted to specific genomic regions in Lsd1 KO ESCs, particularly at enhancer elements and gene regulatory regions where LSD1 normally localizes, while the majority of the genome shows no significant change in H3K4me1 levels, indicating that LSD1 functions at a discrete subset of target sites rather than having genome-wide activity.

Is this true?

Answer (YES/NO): NO